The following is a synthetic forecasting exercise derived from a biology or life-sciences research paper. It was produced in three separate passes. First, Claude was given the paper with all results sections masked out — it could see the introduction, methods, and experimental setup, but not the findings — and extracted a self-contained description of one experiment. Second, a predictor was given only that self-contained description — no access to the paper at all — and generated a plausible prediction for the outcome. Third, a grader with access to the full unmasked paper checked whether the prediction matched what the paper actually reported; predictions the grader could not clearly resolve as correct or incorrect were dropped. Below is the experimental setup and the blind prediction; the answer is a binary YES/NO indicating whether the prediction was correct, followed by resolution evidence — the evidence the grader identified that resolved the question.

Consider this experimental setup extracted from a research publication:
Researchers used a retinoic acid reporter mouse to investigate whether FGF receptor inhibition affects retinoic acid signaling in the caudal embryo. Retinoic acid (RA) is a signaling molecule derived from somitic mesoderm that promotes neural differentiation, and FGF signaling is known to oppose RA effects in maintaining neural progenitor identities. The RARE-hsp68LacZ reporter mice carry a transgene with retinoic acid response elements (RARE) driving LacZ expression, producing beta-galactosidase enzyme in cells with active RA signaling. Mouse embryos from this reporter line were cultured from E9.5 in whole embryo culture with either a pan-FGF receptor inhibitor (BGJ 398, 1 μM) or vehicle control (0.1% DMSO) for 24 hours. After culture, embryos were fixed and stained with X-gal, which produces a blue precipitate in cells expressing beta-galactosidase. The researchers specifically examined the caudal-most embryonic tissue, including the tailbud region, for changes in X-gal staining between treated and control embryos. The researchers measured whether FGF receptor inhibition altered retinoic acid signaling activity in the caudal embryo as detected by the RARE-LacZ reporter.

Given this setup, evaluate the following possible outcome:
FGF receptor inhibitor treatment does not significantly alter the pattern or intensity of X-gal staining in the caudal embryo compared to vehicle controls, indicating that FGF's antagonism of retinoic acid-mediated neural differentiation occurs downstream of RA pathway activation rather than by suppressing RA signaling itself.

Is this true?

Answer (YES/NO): NO